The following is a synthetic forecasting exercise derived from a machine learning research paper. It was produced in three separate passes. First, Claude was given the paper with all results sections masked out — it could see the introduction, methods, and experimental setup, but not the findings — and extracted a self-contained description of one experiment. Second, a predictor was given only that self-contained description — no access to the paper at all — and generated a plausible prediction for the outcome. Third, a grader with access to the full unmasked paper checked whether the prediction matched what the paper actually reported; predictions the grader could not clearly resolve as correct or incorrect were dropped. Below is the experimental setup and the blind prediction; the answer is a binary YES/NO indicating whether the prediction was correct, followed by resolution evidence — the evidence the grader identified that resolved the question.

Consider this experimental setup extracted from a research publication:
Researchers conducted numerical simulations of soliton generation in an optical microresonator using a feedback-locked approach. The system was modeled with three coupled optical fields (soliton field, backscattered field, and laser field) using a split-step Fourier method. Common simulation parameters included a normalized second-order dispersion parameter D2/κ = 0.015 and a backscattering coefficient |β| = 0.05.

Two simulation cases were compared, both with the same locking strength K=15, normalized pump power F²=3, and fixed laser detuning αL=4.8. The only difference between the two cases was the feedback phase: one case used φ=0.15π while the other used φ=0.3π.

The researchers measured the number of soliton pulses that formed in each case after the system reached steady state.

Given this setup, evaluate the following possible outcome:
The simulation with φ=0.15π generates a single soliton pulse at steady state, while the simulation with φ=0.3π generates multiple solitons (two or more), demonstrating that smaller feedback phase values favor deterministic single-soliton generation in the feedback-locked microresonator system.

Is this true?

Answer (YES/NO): NO